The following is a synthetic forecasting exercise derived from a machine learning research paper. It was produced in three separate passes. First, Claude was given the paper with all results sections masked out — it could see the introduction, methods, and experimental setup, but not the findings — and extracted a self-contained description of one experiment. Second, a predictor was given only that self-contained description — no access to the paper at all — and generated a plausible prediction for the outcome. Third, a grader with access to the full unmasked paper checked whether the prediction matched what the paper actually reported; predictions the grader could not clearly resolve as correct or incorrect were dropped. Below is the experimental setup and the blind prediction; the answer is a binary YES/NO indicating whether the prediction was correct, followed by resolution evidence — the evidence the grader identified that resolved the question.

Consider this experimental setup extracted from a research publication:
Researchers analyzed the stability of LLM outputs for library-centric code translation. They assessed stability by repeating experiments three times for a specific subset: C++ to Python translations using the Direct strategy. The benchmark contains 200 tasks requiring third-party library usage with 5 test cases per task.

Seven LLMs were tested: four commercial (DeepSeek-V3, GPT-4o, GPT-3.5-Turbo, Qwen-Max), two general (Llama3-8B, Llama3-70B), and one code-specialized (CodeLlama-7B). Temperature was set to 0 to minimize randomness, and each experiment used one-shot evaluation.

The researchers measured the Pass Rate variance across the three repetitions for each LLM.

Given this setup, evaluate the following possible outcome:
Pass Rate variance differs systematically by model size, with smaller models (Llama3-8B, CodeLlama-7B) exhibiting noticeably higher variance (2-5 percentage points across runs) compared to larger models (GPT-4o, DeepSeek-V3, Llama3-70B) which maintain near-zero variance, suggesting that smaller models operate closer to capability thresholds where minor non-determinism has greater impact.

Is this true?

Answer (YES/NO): NO